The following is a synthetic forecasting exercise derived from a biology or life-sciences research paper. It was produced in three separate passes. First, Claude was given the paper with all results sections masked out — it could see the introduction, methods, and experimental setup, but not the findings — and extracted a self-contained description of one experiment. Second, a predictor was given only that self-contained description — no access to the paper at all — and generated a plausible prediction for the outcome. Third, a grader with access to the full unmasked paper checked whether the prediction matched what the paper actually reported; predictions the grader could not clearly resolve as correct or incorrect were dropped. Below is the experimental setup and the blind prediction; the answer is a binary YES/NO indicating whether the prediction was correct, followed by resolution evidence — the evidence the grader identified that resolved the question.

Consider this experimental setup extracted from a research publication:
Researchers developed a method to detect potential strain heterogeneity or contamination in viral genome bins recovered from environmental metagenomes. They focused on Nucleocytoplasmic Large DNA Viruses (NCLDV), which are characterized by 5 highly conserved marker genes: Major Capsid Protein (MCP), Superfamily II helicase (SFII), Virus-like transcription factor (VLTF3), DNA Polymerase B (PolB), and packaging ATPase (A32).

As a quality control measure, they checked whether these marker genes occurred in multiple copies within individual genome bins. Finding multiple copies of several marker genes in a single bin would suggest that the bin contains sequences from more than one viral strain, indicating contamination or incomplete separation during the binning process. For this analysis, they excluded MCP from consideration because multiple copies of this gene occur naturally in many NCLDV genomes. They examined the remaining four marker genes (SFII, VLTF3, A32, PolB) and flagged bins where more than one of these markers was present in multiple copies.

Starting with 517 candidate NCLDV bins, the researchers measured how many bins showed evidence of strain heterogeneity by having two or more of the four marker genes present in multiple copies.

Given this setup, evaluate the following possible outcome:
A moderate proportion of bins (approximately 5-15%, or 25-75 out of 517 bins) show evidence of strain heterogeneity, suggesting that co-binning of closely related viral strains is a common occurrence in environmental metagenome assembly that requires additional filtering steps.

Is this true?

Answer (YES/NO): NO